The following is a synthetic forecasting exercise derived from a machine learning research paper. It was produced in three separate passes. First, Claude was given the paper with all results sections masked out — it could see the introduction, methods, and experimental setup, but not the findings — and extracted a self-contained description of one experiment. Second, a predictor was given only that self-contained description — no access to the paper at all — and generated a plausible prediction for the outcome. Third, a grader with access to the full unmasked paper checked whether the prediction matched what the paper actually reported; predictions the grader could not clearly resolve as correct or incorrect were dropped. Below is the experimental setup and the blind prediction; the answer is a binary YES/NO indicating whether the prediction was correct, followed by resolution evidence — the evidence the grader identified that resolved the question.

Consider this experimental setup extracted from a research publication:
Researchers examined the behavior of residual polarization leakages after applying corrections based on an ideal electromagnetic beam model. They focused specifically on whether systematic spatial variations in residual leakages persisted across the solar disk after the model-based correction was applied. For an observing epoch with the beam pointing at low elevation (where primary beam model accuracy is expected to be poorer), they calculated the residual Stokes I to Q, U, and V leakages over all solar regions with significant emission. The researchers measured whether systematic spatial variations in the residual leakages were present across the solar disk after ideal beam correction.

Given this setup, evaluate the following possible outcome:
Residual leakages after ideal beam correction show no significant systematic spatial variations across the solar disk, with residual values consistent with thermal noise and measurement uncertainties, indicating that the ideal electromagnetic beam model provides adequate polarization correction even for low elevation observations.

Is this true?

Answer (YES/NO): NO